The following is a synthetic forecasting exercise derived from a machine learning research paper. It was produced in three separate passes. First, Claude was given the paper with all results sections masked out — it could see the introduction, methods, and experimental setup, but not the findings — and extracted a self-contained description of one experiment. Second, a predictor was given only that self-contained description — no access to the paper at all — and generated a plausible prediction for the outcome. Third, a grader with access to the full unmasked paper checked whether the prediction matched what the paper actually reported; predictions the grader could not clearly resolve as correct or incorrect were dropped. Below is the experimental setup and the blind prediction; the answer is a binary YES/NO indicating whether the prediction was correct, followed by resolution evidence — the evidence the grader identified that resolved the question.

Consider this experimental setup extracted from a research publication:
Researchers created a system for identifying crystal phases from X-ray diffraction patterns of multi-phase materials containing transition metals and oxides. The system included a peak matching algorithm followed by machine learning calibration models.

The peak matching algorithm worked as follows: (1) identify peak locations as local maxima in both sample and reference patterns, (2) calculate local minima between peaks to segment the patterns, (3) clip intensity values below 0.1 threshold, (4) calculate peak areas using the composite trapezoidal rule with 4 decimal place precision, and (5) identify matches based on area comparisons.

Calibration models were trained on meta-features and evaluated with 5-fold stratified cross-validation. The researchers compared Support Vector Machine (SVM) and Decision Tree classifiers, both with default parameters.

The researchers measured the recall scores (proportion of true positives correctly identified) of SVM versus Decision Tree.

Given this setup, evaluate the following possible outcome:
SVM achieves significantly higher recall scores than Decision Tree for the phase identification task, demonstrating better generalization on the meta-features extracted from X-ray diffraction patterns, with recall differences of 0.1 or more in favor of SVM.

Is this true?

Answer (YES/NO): NO